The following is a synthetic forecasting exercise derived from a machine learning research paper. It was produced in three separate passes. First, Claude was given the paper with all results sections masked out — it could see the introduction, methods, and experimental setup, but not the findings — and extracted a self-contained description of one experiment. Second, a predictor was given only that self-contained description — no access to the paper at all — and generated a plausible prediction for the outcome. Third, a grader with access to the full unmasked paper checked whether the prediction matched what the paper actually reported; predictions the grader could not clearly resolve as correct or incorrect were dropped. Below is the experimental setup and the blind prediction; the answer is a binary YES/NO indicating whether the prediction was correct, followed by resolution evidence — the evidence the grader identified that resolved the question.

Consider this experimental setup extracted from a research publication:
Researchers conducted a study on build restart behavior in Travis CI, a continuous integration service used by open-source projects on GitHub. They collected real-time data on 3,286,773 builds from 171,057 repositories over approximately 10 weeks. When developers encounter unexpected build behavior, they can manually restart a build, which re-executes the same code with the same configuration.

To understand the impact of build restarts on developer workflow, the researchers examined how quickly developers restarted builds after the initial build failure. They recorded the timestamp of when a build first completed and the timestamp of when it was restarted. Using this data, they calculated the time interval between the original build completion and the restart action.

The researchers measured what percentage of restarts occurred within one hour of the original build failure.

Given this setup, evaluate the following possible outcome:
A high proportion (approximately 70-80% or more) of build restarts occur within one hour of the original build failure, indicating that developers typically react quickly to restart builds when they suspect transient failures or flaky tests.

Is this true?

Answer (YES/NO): NO